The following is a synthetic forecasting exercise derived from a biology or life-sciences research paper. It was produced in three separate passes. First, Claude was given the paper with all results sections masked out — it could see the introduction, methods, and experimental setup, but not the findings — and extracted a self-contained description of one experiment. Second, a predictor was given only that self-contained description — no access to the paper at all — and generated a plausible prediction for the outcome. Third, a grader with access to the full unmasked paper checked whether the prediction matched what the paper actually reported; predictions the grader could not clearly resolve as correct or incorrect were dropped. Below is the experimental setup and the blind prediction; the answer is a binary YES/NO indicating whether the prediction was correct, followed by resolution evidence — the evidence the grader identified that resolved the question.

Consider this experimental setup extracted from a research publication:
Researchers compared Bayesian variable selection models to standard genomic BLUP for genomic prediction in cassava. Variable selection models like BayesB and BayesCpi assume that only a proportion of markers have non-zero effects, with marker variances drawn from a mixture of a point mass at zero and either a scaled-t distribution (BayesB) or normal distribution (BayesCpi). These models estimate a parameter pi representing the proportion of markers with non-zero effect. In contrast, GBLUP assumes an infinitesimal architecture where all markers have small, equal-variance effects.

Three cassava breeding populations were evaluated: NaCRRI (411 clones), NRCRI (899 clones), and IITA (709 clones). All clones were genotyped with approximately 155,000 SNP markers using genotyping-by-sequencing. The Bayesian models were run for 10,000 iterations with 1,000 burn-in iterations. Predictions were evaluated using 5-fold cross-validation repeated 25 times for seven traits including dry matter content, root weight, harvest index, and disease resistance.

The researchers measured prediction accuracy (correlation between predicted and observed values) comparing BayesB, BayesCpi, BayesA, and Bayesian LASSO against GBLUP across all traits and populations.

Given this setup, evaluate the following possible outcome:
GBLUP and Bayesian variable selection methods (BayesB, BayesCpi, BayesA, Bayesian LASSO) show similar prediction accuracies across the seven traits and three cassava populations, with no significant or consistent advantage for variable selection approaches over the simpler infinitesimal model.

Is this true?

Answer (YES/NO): NO